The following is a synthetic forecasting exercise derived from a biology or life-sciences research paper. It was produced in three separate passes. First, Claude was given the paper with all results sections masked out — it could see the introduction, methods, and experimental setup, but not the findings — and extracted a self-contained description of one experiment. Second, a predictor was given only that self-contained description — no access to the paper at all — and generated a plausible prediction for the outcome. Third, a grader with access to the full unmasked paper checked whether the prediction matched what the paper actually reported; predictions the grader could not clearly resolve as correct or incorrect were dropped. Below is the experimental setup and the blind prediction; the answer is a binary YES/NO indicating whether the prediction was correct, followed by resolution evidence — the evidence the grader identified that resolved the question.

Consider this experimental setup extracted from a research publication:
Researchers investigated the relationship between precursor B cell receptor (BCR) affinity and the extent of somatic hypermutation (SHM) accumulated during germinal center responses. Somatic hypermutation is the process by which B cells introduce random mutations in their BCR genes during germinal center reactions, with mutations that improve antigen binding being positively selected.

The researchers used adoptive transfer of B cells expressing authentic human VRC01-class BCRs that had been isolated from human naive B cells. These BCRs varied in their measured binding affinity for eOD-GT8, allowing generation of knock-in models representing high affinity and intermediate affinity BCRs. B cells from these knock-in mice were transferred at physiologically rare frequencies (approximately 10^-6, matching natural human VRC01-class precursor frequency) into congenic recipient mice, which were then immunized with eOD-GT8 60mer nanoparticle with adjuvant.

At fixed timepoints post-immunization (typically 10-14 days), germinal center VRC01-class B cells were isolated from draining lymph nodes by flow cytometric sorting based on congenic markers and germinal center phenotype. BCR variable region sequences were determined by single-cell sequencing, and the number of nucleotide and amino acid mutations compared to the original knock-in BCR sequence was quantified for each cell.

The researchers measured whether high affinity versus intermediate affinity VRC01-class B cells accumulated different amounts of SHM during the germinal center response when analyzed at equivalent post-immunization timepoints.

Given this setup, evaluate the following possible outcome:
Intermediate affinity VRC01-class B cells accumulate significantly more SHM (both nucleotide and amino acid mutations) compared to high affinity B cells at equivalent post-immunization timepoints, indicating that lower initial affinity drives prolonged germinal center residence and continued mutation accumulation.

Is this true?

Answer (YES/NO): NO